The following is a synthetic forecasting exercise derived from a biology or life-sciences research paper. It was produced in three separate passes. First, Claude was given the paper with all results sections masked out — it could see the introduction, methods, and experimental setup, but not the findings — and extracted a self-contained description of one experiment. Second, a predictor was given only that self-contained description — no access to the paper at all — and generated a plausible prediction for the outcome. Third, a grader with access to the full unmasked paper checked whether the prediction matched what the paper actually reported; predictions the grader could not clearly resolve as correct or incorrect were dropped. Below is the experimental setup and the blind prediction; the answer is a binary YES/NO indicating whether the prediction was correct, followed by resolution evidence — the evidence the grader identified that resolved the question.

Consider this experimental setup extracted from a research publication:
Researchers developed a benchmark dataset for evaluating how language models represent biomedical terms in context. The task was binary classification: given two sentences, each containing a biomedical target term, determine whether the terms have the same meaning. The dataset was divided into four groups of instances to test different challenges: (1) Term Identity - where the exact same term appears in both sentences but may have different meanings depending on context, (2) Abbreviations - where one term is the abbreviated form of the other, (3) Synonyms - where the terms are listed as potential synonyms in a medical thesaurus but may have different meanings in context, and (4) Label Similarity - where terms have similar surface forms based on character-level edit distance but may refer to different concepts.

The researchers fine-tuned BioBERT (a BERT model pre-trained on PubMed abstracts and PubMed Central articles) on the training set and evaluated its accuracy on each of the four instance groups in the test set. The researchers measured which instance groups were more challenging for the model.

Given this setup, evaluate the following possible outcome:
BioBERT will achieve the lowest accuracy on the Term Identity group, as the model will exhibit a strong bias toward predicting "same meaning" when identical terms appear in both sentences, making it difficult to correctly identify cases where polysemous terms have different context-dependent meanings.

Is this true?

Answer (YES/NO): NO